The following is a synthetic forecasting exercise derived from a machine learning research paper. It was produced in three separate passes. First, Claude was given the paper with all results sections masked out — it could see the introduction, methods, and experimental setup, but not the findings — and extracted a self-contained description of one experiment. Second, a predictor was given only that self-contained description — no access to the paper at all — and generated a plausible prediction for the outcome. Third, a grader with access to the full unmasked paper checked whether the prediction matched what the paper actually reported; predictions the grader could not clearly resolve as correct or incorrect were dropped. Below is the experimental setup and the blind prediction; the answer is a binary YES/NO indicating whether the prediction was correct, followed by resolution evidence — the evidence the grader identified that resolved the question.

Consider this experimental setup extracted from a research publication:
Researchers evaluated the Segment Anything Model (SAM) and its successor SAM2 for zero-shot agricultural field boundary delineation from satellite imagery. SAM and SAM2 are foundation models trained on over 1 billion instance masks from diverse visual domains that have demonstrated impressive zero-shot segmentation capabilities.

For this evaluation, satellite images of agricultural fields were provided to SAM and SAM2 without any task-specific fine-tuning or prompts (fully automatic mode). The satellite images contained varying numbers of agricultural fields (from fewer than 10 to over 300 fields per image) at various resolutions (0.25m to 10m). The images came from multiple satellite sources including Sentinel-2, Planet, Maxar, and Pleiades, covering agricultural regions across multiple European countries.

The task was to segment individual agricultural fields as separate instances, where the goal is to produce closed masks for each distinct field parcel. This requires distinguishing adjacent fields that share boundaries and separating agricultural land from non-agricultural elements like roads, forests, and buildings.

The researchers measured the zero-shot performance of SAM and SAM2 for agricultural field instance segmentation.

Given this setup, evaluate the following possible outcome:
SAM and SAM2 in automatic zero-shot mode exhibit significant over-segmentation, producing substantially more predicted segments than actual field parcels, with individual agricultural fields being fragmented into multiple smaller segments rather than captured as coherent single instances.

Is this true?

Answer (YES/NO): NO